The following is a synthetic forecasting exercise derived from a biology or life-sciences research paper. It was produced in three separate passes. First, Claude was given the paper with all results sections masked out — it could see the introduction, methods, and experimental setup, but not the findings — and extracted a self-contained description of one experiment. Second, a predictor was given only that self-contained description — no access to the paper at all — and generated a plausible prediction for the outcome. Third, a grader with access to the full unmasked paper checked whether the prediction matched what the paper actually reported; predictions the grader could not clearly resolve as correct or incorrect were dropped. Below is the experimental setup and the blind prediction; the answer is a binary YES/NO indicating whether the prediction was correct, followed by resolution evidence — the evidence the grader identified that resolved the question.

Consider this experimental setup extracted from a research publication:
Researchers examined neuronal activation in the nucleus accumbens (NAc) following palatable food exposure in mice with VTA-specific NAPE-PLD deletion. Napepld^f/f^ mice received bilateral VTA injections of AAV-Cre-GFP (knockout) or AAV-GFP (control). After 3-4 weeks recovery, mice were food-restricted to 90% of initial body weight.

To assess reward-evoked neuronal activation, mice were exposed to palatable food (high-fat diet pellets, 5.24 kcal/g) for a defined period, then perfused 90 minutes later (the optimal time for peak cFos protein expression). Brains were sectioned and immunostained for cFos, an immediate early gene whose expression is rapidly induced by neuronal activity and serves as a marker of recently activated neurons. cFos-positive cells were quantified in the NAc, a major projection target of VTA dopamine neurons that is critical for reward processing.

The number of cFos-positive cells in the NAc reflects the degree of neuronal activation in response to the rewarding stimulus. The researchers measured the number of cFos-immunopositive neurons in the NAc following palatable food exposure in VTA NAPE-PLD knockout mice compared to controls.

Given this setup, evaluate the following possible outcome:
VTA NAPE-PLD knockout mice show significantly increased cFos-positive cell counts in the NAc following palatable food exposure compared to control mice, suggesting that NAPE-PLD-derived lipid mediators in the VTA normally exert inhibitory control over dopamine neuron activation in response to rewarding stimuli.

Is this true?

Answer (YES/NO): YES